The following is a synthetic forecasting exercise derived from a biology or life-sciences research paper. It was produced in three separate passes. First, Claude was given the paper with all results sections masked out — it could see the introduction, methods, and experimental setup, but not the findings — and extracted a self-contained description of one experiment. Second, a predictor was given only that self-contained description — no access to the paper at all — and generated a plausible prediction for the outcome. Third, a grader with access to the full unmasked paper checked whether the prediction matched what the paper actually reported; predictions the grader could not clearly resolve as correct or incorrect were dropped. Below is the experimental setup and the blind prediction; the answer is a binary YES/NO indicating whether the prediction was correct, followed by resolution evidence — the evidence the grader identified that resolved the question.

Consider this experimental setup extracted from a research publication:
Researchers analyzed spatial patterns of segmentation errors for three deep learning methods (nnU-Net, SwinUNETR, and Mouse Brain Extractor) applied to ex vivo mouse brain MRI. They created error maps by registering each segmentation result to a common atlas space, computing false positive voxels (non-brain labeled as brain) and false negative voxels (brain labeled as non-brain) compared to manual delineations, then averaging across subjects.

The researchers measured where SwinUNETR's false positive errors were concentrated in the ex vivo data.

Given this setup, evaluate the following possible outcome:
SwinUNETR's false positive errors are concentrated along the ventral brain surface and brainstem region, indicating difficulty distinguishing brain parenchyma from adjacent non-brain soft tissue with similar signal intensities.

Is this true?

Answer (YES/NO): NO